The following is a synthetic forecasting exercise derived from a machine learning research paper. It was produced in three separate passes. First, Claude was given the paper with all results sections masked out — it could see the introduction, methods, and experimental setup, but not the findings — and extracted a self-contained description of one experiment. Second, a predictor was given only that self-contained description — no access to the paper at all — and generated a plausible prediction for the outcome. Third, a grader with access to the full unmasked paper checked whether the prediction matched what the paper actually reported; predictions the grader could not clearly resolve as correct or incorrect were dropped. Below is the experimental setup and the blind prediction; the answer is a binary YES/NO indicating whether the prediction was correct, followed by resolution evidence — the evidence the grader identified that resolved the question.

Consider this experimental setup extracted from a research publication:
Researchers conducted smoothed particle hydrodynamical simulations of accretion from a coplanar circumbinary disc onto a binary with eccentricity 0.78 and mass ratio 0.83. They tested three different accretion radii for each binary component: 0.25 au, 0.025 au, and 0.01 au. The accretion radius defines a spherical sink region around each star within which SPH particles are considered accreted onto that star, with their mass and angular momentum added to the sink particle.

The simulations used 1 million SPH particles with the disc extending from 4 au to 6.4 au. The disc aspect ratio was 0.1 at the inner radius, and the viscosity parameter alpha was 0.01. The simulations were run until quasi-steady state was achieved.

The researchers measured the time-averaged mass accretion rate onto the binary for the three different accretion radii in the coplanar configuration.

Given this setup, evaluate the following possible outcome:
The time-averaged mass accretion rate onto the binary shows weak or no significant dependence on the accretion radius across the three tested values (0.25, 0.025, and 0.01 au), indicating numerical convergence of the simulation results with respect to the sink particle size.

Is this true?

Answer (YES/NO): YES